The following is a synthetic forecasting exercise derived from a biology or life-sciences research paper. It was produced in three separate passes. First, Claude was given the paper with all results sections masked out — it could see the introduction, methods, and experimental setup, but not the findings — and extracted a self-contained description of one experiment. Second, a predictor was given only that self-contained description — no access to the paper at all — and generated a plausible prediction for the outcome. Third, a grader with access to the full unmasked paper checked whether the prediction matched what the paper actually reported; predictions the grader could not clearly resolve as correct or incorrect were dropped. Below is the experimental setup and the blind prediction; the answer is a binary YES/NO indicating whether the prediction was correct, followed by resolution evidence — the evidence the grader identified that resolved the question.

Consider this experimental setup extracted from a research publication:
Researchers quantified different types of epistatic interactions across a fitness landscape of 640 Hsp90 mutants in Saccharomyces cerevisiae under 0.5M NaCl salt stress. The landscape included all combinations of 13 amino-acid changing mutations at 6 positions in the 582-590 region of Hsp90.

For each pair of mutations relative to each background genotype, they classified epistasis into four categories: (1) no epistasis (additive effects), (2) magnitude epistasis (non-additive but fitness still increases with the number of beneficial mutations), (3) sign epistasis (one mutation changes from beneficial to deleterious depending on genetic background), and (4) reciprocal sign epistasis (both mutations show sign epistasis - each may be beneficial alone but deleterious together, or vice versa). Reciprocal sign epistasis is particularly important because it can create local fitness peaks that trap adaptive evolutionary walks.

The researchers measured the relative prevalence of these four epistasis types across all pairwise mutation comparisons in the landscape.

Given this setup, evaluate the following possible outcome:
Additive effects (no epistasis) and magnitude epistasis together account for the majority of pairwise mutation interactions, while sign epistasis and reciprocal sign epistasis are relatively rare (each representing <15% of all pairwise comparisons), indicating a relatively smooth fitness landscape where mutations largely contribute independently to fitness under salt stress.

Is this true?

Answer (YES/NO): NO